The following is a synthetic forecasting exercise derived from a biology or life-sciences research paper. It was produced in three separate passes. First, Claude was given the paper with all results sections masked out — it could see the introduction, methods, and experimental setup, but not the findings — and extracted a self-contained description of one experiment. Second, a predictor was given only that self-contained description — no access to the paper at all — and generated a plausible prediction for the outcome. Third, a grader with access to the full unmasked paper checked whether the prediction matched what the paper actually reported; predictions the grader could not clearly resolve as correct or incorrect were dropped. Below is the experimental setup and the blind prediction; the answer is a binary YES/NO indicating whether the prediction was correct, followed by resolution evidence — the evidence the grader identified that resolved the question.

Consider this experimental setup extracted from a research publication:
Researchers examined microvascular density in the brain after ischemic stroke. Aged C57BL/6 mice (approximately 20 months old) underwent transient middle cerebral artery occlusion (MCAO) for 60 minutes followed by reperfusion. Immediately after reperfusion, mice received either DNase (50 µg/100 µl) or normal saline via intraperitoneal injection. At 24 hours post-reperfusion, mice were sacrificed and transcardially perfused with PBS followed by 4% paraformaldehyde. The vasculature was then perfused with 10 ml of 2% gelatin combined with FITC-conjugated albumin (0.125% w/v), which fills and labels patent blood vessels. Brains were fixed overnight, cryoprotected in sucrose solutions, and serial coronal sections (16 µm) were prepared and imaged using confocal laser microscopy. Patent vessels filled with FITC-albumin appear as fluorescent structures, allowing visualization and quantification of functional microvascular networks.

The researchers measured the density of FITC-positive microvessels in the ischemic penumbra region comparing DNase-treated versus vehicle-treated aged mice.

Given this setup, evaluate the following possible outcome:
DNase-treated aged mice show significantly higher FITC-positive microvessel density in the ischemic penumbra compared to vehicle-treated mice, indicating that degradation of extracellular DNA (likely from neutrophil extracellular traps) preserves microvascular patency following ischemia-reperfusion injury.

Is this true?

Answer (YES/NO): YES